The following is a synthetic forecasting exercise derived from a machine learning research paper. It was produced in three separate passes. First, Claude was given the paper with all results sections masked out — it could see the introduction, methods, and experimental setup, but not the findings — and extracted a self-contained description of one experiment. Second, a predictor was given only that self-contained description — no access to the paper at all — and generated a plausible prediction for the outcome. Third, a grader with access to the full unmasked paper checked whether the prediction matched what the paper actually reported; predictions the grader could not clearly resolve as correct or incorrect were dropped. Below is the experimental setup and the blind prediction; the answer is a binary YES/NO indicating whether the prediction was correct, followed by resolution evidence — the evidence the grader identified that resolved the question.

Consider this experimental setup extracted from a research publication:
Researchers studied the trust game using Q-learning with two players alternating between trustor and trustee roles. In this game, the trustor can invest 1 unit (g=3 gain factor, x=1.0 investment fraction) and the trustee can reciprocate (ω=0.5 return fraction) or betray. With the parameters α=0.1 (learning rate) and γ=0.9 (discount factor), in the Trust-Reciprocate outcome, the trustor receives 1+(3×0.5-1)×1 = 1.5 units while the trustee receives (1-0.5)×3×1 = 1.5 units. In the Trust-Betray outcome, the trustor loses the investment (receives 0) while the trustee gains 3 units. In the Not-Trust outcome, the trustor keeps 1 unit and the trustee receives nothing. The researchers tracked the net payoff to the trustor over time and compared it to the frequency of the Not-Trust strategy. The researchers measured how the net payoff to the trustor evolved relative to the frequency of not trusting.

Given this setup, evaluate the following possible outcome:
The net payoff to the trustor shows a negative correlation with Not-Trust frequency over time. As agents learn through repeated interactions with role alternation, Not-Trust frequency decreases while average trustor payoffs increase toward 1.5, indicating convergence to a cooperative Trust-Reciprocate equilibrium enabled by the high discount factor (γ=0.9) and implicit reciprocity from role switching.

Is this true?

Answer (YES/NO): NO